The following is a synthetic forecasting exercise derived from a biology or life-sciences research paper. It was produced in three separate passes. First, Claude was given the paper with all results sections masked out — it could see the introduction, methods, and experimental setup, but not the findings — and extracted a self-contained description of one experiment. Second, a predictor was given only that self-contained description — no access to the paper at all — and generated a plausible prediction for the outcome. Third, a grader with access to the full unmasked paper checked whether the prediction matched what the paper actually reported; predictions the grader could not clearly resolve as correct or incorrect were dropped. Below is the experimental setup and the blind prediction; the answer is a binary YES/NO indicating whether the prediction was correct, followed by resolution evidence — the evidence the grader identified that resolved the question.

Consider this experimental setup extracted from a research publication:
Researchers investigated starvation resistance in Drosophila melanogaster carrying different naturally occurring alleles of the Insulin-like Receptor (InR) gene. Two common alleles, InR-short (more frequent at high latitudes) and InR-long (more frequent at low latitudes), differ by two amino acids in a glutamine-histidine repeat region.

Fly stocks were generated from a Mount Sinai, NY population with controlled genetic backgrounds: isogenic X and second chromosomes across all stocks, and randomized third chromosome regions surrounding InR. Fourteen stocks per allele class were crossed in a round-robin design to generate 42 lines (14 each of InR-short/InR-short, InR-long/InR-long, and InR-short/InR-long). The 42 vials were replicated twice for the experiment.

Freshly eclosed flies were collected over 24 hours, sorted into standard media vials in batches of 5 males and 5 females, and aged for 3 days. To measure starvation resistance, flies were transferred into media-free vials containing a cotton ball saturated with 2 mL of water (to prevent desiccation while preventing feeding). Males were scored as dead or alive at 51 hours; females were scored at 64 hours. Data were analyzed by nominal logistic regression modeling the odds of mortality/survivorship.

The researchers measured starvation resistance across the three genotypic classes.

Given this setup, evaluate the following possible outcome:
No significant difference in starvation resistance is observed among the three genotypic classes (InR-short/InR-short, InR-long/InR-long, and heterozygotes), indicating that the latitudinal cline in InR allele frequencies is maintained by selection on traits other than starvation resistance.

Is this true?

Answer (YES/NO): NO